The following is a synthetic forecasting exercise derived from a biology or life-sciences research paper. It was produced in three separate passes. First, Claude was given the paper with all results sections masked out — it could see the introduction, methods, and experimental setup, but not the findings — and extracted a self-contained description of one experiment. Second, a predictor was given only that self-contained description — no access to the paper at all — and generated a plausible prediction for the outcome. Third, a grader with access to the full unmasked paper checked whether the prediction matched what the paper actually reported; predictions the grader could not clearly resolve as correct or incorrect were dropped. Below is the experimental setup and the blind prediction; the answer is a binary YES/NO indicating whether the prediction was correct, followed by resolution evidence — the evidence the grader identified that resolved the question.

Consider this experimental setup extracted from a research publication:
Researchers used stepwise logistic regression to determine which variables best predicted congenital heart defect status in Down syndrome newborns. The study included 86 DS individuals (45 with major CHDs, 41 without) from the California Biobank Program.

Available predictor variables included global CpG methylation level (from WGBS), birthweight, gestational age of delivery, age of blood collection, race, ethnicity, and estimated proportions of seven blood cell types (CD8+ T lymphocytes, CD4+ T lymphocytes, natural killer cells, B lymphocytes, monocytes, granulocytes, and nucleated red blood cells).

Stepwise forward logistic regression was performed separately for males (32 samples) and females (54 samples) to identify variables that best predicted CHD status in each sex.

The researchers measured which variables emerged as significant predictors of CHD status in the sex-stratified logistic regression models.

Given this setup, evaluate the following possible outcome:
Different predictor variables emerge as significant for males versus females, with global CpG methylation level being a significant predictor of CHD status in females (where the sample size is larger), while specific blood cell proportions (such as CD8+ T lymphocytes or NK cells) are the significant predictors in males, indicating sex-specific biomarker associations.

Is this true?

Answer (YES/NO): NO